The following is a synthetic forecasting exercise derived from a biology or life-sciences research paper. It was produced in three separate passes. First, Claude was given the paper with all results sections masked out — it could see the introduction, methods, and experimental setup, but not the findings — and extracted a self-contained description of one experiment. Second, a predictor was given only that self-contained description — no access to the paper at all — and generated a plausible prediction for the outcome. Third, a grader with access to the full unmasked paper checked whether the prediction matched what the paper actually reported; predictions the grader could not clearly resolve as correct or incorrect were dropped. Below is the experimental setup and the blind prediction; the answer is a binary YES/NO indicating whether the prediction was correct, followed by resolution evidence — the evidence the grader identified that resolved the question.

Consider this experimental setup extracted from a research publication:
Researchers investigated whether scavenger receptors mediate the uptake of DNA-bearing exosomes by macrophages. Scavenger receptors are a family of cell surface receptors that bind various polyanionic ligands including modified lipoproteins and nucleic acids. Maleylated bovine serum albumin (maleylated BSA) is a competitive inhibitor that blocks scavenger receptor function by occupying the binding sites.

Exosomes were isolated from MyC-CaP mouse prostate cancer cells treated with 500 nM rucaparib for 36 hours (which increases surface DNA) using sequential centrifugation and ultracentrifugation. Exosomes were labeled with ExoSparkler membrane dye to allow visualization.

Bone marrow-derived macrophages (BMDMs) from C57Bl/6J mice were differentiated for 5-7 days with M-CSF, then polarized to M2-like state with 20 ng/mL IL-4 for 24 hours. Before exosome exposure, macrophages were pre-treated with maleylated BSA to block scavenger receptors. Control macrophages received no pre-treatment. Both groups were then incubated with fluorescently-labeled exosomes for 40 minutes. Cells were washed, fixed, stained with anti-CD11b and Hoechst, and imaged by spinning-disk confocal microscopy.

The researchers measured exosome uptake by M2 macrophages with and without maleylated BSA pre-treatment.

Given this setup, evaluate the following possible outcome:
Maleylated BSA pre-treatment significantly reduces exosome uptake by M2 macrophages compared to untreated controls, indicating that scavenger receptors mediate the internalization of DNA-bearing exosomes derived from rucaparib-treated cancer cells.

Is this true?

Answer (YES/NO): YES